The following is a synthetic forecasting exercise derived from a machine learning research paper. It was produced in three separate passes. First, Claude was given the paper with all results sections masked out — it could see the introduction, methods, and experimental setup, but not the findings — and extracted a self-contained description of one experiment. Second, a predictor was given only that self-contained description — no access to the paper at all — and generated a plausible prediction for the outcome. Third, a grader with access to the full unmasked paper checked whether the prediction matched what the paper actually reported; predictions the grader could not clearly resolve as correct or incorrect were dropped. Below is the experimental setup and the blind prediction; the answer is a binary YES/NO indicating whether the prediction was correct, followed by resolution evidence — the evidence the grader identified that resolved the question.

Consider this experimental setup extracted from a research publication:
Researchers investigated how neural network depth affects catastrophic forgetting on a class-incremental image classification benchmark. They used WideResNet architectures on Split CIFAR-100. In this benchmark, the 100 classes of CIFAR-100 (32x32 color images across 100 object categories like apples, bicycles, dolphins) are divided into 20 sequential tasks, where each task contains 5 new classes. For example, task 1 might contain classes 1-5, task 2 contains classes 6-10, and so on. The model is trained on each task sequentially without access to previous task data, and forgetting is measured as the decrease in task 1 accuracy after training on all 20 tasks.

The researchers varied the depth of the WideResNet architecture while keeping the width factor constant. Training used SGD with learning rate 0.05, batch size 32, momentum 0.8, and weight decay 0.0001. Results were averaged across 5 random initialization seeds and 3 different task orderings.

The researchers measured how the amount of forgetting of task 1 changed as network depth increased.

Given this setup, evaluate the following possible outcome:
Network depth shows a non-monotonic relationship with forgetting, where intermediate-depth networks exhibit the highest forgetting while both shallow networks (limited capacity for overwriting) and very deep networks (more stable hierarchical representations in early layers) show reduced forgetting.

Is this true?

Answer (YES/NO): NO